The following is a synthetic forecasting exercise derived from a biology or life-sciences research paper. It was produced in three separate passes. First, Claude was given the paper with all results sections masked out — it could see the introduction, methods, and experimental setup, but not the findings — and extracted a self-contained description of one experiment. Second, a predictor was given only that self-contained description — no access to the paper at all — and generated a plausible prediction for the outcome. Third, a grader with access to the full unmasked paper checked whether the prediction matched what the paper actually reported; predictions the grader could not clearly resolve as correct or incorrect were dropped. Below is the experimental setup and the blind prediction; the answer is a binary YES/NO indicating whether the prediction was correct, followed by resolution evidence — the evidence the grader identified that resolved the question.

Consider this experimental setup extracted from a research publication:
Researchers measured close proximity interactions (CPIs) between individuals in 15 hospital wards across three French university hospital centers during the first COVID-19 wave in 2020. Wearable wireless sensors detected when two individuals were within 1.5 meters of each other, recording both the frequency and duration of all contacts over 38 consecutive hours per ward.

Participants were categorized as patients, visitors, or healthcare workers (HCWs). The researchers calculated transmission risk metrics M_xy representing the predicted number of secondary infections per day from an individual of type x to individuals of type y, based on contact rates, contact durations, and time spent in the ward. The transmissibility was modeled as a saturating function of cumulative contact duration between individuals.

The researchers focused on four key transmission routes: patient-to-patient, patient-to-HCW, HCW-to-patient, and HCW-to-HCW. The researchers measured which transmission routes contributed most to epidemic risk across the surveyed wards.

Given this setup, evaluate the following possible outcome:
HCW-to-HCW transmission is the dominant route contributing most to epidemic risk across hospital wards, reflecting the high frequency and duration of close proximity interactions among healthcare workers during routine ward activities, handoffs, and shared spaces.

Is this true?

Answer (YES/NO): NO